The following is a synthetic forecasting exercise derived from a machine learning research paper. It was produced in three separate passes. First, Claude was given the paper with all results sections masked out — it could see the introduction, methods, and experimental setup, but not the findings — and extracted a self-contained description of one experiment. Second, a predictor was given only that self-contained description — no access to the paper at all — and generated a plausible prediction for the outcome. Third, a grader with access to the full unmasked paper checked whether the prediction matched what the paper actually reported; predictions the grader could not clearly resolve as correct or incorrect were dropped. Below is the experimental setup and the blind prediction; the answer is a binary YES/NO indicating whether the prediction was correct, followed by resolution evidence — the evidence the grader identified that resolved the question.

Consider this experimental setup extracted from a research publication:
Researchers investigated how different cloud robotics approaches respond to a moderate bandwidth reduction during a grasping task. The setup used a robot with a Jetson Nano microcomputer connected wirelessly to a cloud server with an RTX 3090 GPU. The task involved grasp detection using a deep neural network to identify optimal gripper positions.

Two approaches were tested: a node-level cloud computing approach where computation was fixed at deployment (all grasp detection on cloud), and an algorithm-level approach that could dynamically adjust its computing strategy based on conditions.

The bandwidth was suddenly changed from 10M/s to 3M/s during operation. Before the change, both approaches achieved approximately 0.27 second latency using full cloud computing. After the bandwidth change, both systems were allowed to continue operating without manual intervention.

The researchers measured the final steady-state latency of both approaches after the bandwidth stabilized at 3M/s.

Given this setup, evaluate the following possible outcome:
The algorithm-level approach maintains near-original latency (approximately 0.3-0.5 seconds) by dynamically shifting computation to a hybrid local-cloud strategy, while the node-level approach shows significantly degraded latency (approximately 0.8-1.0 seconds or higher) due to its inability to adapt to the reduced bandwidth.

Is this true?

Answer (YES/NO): NO